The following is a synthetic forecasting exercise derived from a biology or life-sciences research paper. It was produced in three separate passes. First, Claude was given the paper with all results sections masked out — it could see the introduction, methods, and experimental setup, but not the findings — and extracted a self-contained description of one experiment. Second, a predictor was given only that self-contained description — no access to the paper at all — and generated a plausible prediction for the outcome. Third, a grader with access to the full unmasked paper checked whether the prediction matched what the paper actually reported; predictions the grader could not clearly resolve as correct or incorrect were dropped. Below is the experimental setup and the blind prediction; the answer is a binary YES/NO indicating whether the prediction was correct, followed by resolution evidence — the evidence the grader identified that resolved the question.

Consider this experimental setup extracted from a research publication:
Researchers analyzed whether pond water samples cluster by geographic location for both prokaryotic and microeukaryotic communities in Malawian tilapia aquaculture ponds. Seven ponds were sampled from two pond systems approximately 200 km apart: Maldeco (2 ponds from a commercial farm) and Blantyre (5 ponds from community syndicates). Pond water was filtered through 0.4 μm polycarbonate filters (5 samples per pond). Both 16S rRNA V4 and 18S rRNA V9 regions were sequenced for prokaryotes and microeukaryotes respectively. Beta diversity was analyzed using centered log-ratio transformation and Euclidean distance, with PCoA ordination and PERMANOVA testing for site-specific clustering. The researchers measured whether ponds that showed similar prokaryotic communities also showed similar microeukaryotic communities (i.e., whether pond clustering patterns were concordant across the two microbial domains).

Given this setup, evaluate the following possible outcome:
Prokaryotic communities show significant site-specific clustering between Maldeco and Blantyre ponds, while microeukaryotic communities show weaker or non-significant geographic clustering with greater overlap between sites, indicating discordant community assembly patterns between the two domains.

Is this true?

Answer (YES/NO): NO